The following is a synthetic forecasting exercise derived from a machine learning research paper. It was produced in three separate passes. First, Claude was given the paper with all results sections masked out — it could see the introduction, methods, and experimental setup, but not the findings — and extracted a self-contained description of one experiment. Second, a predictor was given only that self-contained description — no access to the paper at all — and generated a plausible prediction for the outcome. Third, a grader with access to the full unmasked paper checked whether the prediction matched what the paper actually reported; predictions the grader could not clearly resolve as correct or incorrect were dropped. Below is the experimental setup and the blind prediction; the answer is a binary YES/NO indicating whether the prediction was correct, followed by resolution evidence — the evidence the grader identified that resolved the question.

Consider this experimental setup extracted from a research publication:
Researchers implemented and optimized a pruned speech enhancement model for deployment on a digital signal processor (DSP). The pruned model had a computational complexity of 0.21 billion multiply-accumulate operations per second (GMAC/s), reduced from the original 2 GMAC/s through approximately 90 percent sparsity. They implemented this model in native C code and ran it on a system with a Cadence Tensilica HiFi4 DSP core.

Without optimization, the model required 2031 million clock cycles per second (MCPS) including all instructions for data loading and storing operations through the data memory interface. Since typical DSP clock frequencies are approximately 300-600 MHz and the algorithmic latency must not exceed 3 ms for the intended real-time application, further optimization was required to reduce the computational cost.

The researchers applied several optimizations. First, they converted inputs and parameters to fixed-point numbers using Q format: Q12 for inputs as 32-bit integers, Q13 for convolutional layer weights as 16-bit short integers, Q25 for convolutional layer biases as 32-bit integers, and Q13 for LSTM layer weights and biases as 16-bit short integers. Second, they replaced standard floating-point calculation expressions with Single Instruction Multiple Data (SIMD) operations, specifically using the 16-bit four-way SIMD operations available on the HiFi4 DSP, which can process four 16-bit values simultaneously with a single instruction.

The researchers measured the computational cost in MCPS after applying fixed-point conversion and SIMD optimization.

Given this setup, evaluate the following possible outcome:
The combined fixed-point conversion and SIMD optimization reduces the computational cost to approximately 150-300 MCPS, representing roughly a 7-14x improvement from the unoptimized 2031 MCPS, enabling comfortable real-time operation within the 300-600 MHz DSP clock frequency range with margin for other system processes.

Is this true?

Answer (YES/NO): YES